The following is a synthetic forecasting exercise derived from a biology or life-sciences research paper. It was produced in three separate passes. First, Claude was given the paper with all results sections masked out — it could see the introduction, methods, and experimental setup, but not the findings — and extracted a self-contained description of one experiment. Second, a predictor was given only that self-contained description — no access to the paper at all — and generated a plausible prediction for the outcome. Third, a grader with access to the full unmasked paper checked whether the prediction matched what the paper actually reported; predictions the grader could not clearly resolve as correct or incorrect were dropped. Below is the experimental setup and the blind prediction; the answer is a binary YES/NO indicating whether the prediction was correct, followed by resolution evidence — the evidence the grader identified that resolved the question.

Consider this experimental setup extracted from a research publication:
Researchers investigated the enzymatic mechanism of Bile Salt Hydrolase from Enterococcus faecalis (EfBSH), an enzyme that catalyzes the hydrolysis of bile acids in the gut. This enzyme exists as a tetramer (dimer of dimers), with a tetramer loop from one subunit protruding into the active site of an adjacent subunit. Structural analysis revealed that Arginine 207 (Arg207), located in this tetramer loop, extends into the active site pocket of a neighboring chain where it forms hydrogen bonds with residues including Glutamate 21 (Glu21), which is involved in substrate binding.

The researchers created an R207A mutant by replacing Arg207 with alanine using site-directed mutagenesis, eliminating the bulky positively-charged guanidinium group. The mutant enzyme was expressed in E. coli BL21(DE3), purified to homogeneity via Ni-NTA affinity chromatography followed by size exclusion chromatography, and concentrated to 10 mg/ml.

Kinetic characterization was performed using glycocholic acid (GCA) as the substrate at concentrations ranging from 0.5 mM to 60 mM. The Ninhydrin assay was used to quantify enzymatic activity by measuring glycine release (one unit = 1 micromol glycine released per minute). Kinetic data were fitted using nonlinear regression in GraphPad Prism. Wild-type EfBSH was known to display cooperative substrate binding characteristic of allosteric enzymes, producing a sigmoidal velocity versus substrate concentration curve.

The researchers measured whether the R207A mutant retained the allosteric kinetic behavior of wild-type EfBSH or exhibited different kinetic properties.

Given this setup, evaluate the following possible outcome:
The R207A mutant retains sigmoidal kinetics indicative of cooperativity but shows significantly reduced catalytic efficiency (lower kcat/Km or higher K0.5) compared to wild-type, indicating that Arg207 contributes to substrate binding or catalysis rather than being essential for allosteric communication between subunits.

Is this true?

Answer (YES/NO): NO